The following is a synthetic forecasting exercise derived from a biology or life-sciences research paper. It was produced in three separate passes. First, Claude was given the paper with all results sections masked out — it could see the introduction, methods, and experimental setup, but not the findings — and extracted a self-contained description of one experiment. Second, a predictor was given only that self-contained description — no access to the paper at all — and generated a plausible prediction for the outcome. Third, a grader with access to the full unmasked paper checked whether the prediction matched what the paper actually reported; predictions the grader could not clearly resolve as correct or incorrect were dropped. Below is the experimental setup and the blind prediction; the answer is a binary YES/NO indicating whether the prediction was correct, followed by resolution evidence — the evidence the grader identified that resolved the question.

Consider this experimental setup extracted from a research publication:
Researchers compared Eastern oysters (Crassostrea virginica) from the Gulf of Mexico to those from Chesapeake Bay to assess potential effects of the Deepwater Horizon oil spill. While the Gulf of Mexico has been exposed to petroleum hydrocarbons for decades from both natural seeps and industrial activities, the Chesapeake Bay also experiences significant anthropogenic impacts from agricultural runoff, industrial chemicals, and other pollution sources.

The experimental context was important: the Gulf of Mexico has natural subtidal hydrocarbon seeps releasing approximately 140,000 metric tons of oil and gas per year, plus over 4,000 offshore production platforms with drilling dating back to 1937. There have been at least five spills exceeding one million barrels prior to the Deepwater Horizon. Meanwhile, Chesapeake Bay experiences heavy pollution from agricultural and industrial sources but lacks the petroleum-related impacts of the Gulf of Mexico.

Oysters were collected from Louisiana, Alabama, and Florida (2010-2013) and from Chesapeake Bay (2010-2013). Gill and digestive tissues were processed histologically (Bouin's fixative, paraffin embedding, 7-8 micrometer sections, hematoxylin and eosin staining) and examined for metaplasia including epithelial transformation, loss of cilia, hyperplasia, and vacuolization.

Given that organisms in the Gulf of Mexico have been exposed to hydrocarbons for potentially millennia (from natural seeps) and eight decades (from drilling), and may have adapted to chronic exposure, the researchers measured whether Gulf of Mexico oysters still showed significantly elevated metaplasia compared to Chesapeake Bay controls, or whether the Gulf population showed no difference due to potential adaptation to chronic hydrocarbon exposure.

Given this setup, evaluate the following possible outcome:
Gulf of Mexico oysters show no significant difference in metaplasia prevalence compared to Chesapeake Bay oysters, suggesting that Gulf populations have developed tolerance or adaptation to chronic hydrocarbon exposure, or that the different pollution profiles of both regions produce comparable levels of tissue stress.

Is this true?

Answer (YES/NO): NO